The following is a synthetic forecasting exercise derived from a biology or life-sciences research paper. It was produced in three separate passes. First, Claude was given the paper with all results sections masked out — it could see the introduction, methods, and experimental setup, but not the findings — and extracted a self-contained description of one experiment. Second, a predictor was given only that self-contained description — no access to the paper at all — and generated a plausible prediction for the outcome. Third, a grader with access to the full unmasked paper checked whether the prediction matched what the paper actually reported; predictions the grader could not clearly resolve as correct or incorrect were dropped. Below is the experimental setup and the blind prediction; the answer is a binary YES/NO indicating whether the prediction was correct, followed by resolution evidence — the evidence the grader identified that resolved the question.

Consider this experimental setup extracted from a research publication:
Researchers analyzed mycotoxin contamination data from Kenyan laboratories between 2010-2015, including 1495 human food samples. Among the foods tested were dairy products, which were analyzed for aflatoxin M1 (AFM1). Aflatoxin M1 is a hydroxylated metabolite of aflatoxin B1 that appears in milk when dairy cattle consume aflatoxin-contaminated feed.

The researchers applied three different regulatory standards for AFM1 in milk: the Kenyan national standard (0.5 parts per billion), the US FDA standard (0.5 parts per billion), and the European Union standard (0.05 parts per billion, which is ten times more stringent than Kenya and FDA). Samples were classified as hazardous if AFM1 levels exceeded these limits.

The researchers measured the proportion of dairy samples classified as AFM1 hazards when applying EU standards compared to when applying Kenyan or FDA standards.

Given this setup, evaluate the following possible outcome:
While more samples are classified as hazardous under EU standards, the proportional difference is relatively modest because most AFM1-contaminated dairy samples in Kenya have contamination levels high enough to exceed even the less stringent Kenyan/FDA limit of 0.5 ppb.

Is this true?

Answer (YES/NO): NO